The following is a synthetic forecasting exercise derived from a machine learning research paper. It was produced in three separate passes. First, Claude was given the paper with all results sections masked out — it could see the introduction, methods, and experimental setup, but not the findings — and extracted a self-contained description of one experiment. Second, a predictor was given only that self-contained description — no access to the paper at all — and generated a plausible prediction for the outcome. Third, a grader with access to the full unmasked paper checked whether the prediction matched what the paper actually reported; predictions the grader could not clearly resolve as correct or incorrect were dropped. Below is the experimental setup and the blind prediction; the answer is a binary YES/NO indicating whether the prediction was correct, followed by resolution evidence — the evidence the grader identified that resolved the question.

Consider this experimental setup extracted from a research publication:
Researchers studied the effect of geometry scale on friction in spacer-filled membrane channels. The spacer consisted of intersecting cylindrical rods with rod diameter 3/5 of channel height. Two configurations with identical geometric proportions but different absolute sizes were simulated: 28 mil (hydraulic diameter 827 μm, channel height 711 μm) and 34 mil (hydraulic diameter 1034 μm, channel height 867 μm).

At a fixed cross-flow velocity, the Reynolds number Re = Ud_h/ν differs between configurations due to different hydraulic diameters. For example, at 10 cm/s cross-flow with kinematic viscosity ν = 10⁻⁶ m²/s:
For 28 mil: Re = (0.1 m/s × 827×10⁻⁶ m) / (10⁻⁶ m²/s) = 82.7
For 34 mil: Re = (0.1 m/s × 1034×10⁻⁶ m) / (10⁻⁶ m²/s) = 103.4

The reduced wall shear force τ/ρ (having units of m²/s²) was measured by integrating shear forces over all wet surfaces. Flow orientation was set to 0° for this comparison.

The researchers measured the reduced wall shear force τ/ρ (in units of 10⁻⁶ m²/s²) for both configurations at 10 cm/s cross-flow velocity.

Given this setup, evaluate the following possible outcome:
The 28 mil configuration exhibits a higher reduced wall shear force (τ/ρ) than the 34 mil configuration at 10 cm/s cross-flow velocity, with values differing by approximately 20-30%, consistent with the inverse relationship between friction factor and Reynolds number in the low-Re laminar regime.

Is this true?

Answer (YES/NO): NO